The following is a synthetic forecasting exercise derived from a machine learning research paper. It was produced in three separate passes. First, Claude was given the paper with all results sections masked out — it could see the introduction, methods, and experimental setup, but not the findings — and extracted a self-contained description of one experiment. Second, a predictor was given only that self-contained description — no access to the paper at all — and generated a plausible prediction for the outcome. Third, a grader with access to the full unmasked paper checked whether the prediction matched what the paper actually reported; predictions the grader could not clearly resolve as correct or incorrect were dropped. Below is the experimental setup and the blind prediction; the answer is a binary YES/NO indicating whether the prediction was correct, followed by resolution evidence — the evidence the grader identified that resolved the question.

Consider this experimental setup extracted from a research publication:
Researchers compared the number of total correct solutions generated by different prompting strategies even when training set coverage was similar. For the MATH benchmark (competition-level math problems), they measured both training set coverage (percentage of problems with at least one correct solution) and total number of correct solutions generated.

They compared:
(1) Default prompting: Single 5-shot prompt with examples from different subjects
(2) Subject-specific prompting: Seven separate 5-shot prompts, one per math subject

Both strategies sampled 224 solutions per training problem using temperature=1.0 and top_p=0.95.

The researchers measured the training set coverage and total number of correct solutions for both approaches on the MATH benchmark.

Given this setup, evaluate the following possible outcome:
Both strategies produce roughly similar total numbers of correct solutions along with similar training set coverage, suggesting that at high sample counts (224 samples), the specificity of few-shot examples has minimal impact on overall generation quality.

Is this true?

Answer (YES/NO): NO